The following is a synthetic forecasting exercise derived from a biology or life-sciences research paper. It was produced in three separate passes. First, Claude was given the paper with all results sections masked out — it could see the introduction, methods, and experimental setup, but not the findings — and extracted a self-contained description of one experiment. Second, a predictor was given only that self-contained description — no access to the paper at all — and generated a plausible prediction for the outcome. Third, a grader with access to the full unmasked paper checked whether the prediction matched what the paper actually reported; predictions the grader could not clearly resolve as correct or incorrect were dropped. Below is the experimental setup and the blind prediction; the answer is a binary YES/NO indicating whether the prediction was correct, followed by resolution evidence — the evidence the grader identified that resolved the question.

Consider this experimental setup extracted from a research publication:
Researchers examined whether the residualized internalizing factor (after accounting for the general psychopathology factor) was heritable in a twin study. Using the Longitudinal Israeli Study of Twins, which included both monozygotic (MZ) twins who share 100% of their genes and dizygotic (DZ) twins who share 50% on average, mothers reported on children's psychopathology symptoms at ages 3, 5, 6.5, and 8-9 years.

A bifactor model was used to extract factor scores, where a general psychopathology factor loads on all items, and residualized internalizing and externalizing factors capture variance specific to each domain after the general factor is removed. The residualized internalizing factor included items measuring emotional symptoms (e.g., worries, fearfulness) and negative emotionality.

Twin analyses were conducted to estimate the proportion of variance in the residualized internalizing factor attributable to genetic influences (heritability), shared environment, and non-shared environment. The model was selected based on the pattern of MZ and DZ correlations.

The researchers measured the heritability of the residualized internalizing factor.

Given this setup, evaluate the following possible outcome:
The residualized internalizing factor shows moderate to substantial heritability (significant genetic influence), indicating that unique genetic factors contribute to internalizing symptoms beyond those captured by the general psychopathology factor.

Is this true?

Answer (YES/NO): YES